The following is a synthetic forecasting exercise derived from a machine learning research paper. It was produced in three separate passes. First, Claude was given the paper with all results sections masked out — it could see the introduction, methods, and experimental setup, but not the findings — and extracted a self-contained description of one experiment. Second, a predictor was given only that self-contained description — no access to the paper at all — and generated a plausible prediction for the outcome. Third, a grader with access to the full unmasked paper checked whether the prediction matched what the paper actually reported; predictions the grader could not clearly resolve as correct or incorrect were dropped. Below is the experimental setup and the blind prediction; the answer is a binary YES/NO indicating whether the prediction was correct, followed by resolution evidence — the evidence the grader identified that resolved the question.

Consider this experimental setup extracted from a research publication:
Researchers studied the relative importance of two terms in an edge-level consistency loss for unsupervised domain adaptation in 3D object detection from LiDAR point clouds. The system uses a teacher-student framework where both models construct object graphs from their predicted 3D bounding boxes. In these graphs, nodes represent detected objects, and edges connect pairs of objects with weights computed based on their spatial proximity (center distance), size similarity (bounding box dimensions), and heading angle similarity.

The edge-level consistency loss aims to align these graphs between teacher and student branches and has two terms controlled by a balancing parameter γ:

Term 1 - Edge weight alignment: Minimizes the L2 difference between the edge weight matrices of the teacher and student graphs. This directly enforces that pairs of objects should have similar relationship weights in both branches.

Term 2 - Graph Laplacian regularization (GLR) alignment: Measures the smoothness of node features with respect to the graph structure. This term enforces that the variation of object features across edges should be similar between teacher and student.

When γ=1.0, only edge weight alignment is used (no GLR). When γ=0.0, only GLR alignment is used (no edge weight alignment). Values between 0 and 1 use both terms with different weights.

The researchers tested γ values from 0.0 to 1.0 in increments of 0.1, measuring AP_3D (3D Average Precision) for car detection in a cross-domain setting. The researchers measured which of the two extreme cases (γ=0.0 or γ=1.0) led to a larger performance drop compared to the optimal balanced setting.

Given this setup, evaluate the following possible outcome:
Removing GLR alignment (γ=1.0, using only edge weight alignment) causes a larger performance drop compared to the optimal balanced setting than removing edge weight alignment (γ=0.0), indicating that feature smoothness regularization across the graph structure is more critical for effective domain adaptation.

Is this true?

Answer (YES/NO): YES